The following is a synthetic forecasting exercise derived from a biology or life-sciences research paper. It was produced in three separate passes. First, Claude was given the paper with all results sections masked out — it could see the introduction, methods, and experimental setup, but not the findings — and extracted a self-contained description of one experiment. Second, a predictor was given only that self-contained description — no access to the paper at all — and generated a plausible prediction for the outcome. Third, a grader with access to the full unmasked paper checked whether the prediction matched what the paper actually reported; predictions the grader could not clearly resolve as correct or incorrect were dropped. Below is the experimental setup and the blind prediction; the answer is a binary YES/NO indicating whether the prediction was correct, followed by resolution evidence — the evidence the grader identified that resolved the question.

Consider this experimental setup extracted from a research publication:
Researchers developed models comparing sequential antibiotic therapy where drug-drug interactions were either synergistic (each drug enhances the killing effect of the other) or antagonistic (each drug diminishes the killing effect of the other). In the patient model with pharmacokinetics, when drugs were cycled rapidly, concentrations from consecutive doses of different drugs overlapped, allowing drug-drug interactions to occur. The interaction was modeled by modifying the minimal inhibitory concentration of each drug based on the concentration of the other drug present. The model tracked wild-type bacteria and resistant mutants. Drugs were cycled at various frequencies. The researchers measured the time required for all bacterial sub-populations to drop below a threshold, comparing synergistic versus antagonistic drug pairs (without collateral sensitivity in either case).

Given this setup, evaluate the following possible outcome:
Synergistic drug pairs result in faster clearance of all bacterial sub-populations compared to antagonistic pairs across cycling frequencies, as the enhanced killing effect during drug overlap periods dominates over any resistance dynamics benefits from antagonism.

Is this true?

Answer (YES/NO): NO